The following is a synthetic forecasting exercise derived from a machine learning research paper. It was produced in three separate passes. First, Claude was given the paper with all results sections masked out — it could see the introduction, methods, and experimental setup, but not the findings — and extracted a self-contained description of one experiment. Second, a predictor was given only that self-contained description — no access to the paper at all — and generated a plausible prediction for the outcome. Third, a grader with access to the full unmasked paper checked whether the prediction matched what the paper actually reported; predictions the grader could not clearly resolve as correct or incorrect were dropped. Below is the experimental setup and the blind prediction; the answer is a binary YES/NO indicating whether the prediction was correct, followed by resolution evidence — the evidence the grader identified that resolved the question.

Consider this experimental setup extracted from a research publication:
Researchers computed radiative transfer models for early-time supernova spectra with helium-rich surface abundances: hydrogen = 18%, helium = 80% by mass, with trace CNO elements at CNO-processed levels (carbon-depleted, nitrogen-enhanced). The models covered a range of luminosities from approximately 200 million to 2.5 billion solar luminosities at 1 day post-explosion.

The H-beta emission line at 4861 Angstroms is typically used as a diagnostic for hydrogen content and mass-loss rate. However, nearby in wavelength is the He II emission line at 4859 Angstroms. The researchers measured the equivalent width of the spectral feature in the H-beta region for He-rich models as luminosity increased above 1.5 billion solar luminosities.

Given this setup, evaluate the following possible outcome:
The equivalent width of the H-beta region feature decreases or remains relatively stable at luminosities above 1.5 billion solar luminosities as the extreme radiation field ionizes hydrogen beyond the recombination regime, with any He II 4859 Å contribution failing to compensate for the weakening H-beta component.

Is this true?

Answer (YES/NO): NO